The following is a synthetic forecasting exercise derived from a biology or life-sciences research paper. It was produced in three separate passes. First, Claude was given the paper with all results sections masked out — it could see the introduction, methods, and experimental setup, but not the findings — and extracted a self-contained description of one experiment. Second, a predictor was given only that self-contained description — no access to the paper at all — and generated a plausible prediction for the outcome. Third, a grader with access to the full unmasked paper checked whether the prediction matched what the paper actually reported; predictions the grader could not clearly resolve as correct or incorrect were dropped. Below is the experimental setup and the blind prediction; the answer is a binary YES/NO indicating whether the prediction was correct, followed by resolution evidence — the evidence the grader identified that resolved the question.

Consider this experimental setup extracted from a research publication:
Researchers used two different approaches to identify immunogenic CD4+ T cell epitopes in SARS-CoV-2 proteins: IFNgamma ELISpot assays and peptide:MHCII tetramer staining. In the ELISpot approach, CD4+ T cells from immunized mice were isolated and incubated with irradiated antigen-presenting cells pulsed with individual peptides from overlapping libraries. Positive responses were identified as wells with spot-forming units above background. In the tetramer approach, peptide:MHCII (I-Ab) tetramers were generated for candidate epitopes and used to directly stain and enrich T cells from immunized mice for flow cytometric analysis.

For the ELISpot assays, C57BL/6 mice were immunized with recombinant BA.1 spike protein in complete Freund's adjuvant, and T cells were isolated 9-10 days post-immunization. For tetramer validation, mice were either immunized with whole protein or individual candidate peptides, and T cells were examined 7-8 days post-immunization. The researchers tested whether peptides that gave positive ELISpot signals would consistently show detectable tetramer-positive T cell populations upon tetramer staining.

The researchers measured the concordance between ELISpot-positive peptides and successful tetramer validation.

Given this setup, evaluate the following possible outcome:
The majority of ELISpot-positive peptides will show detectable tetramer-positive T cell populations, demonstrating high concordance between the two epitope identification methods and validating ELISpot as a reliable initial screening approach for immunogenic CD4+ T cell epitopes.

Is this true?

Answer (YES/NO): YES